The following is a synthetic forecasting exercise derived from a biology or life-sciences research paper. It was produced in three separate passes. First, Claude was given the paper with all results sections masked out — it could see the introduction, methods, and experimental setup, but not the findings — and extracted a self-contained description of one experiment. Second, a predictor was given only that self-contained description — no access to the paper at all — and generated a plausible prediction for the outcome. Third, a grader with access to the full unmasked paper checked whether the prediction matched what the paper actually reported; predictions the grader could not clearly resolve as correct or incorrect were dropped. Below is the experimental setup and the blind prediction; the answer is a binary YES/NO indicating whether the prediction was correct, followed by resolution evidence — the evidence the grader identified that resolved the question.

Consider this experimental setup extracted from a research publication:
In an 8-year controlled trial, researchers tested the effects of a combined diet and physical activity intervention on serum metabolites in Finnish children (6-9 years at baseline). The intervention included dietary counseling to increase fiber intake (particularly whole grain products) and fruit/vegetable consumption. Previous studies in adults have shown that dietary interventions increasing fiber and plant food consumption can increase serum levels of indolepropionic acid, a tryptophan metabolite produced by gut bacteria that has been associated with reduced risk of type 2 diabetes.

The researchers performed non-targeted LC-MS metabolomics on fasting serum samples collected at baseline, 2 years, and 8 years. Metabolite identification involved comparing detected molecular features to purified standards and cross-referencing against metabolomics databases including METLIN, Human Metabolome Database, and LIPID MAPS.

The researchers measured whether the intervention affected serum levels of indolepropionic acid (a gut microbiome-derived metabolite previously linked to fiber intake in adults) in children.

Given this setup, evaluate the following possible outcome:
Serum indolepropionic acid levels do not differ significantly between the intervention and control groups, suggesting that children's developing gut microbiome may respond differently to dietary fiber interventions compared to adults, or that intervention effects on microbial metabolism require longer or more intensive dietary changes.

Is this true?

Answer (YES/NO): NO